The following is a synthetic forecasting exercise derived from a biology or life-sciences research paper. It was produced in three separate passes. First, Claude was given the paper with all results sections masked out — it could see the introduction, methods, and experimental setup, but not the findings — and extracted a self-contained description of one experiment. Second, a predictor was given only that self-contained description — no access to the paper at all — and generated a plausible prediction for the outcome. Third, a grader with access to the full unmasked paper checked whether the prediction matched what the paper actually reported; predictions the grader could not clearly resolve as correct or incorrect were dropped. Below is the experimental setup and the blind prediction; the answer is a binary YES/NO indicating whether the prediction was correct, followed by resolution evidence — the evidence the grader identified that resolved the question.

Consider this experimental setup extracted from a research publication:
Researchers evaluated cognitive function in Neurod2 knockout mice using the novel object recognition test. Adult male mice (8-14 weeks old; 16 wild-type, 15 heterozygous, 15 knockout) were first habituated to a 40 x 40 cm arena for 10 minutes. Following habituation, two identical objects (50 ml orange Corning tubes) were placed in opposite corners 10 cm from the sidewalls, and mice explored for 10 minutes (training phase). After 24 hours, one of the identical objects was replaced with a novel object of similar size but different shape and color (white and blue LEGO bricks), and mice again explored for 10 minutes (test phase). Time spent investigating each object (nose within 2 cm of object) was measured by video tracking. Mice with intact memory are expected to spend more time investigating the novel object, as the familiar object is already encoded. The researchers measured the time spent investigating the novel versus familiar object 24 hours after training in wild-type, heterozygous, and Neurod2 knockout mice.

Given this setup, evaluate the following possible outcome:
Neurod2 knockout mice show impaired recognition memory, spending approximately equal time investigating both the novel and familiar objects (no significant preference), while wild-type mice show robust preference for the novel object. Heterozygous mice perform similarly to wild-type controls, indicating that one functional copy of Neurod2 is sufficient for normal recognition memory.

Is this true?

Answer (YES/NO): NO